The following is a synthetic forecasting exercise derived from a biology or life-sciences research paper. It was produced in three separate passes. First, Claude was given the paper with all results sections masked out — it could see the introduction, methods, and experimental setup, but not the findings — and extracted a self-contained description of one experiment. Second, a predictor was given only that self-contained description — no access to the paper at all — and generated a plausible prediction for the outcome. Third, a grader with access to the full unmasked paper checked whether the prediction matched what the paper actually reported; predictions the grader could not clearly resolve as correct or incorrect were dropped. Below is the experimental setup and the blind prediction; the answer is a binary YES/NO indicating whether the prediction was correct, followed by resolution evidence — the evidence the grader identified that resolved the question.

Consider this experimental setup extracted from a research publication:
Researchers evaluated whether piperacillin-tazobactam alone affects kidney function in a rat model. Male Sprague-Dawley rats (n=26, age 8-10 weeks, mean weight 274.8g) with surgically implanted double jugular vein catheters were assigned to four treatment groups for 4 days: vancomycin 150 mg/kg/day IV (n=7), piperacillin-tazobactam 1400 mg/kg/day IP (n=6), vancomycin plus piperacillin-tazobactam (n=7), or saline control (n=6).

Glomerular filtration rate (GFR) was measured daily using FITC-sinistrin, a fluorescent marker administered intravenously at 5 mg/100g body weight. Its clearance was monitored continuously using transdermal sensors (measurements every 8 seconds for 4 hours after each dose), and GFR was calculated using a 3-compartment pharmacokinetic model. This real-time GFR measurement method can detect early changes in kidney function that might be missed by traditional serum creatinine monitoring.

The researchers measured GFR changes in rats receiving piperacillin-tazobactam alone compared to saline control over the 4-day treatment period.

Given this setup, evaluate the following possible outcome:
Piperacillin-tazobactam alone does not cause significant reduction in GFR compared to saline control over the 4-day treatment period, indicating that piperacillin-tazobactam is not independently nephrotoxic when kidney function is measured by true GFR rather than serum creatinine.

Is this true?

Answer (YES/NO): YES